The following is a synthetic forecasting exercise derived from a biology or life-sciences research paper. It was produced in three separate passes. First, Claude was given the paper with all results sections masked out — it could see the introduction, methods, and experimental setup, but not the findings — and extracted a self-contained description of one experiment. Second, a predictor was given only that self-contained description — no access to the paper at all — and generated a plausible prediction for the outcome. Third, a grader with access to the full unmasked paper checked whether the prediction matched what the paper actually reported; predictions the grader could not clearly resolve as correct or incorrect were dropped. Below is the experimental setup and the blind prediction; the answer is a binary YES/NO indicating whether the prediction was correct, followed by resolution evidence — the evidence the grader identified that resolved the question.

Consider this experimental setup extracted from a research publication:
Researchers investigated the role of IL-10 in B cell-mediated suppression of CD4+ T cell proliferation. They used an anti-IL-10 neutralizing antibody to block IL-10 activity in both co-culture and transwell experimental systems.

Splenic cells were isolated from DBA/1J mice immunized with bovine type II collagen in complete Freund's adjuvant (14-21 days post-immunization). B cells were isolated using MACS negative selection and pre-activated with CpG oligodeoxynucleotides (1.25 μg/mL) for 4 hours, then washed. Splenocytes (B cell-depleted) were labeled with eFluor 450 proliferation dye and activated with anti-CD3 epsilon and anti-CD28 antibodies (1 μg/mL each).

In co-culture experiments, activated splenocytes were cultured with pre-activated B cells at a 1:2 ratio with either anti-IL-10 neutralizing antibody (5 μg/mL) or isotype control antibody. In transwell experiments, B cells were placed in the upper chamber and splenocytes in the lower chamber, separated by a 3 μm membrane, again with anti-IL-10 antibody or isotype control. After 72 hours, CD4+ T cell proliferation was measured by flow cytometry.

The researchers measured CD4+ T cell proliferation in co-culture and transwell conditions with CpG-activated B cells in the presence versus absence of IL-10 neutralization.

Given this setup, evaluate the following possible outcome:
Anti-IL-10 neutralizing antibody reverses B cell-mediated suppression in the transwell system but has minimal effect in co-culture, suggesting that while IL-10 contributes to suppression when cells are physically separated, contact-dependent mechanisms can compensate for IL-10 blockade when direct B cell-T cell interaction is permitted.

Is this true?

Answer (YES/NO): NO